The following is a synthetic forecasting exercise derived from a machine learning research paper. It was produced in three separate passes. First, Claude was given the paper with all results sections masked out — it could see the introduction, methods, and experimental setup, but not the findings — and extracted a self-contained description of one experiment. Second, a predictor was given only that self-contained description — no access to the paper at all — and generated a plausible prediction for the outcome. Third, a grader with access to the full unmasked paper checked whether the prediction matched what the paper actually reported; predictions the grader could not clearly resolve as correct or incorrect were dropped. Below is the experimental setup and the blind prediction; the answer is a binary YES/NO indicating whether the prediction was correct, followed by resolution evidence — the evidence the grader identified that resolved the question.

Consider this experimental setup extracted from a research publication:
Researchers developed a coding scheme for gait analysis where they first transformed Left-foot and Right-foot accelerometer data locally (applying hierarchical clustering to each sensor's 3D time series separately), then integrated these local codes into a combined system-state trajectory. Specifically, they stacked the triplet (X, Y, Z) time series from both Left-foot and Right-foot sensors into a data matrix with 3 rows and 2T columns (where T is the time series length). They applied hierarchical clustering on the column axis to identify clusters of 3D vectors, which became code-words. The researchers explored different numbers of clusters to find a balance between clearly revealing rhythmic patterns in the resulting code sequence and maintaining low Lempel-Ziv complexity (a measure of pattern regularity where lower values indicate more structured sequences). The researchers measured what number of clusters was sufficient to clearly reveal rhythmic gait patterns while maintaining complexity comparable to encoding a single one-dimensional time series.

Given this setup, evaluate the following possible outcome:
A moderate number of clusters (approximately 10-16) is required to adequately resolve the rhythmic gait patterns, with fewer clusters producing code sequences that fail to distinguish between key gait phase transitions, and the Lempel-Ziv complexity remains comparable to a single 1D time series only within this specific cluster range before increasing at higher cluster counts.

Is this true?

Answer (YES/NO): NO